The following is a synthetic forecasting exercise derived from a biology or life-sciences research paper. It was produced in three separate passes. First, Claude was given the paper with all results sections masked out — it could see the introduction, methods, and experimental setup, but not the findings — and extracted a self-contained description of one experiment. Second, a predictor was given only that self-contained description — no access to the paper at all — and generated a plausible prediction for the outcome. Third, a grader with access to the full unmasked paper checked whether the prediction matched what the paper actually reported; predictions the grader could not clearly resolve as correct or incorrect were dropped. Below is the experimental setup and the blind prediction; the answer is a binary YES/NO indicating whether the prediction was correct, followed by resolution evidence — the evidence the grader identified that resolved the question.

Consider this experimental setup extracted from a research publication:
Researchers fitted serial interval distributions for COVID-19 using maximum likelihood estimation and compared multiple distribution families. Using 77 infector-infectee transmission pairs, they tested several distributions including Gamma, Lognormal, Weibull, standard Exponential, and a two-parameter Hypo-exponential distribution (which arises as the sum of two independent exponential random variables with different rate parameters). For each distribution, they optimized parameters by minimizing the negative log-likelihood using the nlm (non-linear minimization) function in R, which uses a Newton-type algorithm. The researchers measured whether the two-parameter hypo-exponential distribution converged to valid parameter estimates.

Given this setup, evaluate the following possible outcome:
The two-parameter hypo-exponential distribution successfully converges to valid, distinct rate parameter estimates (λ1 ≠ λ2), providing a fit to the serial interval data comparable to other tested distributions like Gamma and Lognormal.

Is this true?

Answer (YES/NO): NO